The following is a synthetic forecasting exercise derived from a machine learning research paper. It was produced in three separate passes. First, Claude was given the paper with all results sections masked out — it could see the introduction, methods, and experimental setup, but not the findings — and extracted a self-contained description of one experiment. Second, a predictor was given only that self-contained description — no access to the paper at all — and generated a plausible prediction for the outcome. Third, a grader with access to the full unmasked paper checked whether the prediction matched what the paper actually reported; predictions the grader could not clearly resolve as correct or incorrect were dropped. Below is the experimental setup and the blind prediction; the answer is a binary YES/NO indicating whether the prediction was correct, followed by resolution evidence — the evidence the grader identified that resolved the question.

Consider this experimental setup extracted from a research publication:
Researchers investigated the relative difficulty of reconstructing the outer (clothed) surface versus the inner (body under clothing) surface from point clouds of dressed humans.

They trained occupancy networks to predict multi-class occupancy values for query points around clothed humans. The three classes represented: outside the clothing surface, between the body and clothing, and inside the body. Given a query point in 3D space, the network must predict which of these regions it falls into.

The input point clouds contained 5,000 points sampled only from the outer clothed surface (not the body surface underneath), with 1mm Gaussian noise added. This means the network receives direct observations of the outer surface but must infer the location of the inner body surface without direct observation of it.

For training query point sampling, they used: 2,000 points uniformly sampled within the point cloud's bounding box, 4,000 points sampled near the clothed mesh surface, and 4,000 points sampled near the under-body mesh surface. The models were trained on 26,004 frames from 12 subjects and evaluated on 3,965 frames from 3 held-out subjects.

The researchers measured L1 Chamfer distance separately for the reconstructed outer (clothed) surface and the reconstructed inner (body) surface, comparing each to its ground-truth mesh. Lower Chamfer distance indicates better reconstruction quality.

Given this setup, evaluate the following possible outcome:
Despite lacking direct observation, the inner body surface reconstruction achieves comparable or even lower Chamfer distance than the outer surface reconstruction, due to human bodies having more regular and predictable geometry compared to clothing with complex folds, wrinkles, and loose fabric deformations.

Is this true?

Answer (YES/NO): NO